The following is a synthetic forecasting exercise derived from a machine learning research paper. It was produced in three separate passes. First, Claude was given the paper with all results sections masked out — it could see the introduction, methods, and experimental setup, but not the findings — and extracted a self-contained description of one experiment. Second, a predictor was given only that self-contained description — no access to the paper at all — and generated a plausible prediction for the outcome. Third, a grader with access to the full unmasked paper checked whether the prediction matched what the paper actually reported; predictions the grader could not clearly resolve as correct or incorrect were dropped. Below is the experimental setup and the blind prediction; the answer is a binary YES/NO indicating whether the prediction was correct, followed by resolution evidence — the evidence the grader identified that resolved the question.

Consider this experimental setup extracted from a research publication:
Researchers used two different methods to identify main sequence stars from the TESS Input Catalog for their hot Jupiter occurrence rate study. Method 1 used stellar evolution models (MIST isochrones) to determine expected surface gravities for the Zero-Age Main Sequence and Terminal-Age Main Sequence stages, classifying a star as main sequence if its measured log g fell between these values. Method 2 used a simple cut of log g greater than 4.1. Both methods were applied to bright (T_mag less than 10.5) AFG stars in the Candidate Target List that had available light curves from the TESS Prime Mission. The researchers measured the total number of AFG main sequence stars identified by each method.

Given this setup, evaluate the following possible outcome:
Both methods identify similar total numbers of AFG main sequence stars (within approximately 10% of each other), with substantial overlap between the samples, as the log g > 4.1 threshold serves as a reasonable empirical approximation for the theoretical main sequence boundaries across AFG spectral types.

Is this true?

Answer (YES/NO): NO